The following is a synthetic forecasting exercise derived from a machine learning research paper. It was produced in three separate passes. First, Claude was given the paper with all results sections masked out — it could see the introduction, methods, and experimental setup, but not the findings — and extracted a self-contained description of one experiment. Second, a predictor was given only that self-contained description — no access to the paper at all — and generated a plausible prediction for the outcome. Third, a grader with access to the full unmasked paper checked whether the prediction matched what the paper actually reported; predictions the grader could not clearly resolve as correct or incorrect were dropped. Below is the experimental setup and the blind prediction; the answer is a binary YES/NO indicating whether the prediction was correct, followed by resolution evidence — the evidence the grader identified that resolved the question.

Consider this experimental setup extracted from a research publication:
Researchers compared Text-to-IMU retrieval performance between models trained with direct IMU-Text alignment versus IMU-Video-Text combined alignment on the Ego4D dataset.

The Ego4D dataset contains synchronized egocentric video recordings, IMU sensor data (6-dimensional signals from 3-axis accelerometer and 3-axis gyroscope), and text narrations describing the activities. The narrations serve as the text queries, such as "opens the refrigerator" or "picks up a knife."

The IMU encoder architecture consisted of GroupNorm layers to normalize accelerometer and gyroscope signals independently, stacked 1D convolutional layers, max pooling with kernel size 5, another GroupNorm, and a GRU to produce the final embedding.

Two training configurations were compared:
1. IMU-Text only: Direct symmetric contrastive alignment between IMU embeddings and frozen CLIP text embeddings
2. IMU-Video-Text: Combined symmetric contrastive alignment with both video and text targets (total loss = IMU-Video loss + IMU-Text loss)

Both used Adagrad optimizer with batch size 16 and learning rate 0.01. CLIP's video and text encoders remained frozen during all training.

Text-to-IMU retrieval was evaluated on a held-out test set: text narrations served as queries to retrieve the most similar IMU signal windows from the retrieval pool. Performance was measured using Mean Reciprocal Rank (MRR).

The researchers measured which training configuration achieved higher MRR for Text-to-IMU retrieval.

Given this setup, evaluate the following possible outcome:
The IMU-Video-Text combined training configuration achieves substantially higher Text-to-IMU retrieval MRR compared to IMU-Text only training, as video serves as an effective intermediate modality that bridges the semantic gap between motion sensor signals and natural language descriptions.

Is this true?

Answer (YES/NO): NO